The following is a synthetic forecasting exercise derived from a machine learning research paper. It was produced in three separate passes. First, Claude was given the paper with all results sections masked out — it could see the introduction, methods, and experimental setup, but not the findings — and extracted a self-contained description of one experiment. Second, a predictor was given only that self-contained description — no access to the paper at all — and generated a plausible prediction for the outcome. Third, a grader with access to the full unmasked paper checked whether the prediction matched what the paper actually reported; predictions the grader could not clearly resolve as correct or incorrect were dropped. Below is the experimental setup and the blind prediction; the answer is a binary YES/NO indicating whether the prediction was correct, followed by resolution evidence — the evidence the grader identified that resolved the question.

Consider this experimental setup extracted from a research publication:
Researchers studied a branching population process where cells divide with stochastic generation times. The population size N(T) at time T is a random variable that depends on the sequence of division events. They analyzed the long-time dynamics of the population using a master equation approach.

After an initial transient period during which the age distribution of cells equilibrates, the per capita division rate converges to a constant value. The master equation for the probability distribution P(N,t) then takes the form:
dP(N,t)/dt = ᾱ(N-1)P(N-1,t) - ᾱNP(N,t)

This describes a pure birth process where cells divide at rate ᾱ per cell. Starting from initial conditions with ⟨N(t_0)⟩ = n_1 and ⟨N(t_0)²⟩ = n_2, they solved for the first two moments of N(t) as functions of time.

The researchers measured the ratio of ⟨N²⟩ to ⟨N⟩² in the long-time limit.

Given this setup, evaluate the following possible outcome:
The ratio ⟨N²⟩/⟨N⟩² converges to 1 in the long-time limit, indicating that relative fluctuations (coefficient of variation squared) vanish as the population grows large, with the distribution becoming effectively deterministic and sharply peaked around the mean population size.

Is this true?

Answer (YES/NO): NO